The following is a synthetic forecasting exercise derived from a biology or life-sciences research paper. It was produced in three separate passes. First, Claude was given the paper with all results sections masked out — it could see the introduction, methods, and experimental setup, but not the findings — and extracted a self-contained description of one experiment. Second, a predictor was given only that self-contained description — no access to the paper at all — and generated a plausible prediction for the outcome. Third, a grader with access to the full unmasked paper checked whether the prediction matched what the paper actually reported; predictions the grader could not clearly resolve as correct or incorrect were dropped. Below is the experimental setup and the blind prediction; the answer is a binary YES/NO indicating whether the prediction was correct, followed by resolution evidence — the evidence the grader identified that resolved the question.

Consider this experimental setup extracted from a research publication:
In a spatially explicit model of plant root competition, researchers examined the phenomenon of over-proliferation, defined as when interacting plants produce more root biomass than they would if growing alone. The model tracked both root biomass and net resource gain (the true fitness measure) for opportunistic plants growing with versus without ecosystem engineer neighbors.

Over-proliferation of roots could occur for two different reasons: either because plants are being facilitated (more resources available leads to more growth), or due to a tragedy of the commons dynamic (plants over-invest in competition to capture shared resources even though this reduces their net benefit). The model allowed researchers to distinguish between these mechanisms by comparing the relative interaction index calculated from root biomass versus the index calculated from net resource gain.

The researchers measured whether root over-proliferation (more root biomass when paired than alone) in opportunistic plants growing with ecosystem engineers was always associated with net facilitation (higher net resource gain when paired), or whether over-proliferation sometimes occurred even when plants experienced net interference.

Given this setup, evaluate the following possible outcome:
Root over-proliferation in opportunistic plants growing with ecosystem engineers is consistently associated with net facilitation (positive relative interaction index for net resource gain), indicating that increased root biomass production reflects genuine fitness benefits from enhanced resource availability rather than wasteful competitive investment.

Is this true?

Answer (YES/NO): NO